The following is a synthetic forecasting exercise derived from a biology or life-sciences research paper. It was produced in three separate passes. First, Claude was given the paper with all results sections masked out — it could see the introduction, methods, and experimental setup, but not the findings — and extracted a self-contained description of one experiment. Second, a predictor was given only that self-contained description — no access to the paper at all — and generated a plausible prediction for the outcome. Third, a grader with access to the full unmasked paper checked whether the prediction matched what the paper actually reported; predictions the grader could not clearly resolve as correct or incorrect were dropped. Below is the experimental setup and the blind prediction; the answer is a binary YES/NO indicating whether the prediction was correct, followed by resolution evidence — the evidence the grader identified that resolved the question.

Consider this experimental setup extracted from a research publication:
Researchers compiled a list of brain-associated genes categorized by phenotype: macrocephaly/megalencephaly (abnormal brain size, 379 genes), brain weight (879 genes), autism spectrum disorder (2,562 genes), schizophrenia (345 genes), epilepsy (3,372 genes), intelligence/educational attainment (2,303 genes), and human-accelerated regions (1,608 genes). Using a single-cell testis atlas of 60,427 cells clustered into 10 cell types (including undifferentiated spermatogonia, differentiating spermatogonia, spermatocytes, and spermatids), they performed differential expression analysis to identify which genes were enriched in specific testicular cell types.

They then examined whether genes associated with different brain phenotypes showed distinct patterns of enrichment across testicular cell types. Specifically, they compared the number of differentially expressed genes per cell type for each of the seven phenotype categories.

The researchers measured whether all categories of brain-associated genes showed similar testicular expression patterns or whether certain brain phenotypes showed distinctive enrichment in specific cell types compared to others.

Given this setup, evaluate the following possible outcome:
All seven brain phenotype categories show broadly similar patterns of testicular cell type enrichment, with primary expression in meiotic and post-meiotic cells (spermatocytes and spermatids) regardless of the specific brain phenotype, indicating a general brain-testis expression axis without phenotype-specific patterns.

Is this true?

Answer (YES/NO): NO